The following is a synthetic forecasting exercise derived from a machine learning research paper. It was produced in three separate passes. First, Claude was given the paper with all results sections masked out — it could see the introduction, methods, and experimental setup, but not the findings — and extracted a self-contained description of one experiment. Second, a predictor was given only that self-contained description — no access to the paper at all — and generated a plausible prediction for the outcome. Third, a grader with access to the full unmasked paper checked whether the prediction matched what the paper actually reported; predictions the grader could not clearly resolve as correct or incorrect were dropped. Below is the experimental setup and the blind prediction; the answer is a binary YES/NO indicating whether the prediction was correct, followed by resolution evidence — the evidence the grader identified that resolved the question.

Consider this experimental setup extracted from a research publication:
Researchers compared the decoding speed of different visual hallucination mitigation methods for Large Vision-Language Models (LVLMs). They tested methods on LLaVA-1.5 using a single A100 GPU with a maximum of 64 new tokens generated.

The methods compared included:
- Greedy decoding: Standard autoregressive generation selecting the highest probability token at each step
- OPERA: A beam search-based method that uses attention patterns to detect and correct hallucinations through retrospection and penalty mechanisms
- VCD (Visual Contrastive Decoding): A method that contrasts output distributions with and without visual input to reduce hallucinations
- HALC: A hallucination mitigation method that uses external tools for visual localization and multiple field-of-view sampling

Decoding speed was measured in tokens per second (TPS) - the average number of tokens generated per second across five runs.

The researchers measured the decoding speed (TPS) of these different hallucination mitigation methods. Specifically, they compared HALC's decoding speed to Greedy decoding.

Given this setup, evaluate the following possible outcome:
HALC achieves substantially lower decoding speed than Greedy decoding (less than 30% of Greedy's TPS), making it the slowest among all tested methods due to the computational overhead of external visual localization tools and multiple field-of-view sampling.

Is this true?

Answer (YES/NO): YES